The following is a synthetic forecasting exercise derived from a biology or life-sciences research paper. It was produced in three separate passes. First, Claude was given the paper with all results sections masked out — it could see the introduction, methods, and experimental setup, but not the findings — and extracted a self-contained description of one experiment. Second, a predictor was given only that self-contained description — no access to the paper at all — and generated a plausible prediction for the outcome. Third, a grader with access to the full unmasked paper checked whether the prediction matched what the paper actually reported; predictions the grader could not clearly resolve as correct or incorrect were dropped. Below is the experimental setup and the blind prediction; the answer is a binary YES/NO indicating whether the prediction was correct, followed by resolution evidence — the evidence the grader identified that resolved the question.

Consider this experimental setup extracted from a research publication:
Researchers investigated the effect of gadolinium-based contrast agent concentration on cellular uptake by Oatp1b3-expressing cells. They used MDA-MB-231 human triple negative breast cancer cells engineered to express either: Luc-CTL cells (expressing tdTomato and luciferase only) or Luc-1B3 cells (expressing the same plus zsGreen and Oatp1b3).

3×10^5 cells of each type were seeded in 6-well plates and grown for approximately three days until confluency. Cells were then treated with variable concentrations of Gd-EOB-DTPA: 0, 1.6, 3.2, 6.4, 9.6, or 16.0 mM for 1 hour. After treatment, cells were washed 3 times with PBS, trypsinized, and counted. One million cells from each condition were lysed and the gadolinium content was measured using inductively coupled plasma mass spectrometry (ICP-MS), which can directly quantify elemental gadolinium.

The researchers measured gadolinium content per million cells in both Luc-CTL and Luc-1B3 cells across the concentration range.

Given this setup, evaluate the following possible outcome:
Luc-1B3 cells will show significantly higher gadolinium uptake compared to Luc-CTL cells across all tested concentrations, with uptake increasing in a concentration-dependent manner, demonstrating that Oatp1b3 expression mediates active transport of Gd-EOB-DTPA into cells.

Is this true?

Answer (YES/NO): YES